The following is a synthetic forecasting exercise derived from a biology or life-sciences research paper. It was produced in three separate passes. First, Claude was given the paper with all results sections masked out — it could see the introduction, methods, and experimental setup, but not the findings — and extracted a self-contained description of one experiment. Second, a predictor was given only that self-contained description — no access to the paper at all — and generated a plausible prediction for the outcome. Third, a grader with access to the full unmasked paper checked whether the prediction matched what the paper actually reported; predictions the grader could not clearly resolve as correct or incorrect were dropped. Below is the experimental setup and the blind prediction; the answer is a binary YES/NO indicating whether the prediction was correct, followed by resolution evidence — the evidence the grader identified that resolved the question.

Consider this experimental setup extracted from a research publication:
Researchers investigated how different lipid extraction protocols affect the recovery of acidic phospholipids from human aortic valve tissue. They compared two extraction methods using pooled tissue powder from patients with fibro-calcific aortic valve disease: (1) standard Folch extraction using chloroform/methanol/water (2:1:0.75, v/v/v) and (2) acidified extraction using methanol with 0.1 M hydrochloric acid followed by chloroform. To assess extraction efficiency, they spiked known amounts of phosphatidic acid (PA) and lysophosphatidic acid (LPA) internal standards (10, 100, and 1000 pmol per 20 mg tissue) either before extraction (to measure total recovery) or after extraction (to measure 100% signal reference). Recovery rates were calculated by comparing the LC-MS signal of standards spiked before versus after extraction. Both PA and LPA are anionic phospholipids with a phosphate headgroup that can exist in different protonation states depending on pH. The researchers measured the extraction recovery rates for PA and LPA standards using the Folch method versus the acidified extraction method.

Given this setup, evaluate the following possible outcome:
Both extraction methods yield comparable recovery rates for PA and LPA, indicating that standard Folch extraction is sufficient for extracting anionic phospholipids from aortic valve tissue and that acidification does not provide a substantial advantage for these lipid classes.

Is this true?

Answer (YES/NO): NO